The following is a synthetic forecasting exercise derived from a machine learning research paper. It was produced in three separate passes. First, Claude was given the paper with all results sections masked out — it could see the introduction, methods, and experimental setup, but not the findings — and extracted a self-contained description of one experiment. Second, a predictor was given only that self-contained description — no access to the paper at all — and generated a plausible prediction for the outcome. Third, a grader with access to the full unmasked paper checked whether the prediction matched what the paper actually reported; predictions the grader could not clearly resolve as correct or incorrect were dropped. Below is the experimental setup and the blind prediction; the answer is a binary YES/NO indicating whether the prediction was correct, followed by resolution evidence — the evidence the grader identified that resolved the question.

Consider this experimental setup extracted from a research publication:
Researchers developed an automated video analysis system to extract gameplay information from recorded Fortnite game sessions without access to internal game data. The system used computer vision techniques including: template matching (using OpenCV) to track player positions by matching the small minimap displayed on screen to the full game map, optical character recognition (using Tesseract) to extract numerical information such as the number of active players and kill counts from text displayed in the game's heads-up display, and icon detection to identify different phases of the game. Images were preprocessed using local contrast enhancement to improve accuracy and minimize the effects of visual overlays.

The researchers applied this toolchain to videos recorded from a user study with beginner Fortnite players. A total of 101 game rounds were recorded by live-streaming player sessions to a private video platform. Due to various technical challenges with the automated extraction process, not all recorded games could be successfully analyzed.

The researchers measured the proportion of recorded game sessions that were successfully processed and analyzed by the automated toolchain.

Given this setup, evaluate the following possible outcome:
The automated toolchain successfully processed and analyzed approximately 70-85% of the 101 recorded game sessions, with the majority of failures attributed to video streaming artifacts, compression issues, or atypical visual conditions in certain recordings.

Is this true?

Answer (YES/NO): NO